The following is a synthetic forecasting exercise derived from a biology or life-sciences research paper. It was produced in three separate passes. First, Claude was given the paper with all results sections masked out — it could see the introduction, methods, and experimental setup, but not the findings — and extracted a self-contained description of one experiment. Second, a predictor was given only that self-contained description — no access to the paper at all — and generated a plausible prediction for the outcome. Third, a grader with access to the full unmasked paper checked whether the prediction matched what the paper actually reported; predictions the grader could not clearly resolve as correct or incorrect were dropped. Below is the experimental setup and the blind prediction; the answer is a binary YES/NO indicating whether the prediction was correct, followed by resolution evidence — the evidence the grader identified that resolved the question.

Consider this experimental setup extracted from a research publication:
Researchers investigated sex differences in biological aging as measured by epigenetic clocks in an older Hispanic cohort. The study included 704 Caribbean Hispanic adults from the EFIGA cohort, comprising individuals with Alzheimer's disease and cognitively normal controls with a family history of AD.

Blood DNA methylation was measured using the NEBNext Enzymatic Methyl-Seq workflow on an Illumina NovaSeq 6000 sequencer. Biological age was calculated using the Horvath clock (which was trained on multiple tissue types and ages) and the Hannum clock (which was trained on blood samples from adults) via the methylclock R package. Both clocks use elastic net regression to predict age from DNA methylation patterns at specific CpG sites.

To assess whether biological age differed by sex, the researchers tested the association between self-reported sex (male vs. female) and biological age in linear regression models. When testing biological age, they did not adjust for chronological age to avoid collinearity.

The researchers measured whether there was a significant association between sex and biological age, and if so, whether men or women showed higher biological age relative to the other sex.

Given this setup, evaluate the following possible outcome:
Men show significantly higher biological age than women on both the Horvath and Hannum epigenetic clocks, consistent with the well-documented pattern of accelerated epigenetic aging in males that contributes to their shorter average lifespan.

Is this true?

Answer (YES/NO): YES